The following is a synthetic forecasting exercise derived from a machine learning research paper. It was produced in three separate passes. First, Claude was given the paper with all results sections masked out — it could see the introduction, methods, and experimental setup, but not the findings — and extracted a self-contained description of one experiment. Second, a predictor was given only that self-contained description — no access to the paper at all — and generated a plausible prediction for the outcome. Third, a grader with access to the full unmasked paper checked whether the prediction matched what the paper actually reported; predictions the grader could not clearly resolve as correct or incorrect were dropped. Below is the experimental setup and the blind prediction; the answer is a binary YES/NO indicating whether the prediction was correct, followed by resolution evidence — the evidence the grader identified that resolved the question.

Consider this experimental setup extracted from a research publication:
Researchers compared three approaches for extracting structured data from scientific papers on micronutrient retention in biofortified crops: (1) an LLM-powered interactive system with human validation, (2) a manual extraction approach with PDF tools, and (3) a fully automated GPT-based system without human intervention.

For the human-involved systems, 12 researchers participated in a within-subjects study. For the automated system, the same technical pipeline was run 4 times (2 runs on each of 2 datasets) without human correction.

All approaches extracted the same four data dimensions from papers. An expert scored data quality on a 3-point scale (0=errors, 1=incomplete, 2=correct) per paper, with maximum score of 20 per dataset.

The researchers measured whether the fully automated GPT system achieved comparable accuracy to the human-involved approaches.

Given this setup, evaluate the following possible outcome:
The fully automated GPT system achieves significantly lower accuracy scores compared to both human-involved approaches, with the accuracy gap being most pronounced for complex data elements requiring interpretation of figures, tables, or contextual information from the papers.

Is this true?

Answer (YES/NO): NO